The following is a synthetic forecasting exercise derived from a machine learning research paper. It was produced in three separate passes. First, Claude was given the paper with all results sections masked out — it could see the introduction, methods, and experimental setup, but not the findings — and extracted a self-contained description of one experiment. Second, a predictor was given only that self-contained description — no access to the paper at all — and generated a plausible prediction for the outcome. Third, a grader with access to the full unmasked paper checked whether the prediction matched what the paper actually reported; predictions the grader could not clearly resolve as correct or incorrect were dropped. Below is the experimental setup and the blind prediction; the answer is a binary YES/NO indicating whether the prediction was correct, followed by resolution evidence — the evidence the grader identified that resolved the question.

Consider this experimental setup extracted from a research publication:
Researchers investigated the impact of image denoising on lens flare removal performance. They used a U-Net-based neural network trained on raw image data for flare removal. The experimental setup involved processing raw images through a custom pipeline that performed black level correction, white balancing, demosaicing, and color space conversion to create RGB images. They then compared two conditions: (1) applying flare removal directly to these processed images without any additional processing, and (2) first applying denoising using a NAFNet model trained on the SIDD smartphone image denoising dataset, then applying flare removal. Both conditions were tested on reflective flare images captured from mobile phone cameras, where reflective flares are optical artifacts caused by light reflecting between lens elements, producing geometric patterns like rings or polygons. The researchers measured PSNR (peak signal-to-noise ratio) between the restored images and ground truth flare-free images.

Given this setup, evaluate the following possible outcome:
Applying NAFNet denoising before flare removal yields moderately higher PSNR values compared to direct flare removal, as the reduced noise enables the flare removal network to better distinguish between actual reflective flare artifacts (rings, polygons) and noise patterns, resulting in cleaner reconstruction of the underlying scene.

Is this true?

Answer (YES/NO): YES